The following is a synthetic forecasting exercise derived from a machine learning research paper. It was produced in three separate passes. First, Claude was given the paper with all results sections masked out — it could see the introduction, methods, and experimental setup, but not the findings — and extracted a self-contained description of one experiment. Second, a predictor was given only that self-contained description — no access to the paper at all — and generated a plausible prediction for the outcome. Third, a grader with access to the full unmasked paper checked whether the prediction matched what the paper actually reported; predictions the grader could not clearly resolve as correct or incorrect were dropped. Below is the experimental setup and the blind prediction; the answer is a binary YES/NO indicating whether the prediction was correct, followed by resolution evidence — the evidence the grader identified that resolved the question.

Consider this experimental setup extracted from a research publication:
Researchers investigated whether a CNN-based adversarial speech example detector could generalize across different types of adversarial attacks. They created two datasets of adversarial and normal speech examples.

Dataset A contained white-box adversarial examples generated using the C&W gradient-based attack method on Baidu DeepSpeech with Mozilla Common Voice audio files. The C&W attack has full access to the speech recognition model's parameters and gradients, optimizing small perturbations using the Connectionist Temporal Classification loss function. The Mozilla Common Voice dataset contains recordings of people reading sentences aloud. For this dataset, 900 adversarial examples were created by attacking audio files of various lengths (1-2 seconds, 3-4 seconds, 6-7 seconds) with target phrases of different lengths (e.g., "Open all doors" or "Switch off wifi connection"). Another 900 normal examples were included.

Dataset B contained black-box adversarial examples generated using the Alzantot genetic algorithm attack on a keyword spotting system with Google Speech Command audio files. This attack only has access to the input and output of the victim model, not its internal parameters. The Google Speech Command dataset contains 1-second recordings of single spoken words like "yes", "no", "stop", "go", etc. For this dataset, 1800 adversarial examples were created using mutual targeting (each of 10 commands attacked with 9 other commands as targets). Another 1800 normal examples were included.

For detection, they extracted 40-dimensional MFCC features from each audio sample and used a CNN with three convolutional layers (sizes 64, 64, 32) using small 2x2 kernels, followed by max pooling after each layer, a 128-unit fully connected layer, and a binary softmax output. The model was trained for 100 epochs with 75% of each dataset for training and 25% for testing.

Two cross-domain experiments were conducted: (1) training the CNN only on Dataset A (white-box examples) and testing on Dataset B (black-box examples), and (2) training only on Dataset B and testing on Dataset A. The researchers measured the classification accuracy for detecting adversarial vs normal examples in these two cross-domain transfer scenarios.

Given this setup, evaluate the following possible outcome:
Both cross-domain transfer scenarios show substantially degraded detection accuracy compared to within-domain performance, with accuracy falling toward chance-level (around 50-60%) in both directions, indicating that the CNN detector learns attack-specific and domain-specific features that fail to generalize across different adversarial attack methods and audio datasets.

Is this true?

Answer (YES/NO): NO